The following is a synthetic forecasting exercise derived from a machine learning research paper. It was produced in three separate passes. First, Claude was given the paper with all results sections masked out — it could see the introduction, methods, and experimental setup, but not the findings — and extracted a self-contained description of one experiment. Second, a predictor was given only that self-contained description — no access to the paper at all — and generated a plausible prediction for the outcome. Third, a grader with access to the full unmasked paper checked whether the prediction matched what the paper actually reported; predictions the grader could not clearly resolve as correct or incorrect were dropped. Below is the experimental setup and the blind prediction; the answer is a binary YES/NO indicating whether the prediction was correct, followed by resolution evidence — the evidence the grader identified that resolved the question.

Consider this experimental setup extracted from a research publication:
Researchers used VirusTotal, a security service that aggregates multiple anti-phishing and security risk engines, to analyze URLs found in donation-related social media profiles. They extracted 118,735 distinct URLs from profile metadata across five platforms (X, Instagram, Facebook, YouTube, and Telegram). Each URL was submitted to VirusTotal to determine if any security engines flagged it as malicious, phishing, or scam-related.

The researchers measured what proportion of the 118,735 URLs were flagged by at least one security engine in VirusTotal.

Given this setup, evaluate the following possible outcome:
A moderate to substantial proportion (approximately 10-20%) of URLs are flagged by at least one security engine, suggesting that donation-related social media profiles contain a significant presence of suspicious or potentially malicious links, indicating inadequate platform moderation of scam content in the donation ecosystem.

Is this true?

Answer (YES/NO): NO